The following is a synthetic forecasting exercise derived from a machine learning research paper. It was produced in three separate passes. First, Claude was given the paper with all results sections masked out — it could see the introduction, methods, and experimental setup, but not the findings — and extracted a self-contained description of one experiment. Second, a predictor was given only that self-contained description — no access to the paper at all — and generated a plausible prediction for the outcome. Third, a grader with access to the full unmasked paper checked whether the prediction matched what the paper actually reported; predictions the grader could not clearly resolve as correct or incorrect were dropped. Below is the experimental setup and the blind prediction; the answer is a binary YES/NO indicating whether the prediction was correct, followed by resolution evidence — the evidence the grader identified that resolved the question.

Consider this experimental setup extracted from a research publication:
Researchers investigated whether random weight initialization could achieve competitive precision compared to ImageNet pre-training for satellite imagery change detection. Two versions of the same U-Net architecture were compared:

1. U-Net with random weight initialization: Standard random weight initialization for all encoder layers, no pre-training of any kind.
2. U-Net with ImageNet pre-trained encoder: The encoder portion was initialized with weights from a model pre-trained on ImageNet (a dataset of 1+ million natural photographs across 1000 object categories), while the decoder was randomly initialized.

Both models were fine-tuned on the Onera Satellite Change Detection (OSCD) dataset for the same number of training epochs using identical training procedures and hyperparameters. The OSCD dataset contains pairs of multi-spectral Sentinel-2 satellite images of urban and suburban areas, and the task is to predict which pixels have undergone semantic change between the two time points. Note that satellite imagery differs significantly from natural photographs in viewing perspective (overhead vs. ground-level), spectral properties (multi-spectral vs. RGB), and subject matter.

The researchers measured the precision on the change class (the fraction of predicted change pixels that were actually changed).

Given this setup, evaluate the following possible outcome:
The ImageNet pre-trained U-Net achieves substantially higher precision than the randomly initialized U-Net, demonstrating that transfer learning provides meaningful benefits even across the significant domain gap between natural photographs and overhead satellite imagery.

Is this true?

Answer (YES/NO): NO